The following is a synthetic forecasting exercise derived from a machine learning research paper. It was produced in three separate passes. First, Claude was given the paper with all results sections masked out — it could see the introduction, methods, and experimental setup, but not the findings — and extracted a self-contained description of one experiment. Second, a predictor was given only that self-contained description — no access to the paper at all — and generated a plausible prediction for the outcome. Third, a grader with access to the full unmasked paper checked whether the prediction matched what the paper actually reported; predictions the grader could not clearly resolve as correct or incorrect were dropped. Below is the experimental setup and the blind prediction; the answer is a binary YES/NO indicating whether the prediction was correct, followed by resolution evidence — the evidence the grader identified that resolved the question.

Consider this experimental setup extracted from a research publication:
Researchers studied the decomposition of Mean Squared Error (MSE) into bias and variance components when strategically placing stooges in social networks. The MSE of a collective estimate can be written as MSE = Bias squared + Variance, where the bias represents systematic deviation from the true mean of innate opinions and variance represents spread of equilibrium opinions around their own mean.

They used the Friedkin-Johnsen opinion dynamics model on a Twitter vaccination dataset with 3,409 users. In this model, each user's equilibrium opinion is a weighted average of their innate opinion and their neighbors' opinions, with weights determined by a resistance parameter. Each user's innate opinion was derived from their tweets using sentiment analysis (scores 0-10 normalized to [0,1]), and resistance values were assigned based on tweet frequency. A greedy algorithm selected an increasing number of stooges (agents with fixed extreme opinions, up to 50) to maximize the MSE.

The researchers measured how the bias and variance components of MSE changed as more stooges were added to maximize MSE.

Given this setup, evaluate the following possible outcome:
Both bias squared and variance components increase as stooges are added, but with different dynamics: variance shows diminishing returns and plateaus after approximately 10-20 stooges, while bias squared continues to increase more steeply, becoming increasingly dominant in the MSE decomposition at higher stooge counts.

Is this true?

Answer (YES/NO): NO